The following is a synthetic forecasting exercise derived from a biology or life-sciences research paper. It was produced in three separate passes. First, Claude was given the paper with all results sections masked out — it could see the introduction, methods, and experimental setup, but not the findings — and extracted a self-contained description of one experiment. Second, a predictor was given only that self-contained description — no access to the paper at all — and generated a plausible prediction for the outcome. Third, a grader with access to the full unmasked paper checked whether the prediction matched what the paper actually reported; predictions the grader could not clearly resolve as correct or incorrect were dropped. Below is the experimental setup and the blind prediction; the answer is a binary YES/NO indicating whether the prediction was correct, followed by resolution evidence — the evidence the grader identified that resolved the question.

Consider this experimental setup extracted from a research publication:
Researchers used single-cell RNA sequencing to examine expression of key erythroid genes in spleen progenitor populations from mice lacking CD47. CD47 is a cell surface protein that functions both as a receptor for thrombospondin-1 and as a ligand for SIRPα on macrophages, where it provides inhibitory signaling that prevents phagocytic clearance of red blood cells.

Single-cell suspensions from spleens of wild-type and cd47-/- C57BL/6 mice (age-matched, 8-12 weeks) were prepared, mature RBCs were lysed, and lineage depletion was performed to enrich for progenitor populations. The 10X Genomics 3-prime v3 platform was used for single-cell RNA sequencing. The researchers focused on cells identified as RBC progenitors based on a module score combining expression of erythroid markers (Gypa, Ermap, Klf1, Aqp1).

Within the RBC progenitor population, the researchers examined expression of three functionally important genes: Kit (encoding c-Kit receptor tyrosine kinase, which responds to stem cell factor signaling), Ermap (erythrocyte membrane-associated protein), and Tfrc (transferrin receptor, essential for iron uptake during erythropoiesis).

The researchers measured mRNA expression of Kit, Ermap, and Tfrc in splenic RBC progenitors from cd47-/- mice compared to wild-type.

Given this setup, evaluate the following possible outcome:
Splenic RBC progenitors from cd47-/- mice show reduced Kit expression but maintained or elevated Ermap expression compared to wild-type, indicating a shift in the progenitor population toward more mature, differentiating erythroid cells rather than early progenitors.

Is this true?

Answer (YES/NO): NO